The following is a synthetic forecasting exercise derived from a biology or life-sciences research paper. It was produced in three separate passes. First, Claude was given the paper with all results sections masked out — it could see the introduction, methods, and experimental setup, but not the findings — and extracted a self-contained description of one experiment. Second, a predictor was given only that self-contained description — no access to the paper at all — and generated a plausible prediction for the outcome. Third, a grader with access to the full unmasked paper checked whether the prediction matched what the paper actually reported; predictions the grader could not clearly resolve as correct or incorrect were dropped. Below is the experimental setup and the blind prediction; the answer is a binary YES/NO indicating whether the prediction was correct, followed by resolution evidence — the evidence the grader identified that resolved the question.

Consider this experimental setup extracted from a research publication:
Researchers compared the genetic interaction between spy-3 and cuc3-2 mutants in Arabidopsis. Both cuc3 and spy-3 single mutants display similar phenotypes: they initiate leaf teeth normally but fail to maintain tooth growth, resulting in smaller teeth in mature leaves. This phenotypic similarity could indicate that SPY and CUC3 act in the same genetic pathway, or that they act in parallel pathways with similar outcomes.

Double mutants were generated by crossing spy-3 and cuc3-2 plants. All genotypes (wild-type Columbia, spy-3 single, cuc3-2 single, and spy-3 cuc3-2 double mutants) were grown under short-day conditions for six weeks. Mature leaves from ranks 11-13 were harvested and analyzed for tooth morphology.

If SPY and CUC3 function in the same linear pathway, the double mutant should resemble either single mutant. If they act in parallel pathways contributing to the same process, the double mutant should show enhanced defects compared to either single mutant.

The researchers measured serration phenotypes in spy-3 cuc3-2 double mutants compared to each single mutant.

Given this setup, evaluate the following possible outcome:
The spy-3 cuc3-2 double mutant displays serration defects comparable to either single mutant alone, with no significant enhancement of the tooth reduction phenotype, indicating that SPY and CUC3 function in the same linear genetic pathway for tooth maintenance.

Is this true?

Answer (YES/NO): NO